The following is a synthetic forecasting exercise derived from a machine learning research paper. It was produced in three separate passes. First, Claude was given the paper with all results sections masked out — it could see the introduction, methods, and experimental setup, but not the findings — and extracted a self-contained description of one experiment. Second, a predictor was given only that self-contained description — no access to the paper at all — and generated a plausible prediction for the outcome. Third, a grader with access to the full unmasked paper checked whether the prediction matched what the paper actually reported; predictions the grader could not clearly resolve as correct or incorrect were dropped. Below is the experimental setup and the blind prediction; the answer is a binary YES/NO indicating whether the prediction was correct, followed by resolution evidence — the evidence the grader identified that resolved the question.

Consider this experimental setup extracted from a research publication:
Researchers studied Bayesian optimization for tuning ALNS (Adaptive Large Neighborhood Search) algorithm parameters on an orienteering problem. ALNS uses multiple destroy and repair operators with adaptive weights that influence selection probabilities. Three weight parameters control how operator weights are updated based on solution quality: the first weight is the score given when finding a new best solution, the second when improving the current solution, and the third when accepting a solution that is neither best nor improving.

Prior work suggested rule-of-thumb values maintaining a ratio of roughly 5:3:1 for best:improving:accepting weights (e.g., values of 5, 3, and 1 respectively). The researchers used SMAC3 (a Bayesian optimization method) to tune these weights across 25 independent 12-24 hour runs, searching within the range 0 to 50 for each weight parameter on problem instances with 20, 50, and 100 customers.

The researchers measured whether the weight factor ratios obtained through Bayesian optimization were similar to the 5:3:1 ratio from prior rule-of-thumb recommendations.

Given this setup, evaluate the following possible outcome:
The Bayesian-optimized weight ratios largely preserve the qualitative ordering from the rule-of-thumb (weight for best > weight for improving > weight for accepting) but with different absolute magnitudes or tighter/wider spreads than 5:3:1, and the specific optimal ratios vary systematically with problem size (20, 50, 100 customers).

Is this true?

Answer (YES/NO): NO